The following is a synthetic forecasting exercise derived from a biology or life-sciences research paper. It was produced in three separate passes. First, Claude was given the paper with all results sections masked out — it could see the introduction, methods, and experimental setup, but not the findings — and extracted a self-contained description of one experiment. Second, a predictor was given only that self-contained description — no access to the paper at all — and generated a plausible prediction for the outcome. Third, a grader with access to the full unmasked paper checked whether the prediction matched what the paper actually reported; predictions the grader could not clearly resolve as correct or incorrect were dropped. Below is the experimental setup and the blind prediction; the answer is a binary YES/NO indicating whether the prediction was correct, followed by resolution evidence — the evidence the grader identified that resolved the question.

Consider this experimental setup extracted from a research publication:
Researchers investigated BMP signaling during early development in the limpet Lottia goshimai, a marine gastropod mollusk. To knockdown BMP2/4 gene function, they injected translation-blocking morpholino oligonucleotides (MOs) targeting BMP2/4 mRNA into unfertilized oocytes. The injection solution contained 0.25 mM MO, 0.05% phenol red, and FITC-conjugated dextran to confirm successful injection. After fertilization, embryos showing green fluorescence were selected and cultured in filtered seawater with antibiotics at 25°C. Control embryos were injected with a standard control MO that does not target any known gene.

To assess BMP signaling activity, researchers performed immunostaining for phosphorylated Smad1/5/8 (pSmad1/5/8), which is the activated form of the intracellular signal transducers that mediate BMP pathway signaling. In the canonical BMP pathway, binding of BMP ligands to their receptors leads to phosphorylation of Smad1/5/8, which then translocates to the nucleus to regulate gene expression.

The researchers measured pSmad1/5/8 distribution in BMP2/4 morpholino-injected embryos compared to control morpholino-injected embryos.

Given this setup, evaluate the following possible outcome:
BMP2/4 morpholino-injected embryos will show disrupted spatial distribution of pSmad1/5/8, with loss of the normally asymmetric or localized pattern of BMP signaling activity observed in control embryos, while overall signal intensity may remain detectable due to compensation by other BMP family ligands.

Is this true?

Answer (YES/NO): NO